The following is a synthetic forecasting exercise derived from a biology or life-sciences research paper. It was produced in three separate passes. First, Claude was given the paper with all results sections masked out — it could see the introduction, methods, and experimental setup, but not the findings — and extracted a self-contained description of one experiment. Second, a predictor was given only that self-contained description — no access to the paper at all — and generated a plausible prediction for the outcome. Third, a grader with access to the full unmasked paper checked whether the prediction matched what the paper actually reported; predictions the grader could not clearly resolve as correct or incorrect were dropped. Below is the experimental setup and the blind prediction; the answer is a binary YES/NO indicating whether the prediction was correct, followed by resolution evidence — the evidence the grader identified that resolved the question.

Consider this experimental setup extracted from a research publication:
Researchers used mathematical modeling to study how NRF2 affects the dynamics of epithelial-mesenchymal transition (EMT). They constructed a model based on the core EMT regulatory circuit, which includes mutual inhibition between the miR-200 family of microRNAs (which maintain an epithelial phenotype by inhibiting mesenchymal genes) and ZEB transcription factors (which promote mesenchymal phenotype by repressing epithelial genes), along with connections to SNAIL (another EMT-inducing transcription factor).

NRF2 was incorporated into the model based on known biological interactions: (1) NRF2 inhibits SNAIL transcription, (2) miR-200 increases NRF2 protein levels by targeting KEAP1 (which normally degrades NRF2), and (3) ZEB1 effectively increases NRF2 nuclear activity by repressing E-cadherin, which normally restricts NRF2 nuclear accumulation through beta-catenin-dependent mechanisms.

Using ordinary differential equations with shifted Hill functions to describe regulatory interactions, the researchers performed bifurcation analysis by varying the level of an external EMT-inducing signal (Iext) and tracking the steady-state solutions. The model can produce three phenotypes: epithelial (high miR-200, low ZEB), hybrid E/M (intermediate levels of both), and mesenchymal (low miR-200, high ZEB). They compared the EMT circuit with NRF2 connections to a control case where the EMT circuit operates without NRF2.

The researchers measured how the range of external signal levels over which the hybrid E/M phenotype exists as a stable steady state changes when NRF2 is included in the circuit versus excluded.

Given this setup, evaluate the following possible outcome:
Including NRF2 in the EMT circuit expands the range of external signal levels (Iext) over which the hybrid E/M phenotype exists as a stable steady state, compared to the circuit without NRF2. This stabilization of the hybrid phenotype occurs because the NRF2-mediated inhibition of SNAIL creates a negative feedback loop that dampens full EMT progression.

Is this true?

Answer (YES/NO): YES